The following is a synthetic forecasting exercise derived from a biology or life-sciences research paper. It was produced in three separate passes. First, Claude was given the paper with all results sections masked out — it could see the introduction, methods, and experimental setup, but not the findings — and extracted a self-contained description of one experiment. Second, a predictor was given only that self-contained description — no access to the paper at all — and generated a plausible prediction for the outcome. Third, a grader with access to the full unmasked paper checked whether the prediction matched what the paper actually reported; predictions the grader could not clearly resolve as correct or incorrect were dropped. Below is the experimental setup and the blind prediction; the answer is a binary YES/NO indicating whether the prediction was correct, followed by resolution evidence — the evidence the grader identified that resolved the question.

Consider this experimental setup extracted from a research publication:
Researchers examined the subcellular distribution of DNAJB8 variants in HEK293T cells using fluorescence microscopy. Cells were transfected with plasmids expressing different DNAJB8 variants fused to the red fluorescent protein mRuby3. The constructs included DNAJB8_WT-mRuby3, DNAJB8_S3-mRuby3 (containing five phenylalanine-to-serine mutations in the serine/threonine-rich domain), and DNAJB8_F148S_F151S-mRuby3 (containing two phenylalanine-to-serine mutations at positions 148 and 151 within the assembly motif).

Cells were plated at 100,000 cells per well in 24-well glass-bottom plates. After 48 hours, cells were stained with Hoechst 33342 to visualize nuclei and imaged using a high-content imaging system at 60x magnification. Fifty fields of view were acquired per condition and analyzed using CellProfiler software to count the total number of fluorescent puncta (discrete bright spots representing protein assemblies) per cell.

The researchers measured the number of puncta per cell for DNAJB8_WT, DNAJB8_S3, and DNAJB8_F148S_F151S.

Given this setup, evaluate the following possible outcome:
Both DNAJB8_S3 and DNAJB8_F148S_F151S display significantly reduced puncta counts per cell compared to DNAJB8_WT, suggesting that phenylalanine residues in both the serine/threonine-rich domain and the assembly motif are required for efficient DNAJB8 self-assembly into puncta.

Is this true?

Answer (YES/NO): YES